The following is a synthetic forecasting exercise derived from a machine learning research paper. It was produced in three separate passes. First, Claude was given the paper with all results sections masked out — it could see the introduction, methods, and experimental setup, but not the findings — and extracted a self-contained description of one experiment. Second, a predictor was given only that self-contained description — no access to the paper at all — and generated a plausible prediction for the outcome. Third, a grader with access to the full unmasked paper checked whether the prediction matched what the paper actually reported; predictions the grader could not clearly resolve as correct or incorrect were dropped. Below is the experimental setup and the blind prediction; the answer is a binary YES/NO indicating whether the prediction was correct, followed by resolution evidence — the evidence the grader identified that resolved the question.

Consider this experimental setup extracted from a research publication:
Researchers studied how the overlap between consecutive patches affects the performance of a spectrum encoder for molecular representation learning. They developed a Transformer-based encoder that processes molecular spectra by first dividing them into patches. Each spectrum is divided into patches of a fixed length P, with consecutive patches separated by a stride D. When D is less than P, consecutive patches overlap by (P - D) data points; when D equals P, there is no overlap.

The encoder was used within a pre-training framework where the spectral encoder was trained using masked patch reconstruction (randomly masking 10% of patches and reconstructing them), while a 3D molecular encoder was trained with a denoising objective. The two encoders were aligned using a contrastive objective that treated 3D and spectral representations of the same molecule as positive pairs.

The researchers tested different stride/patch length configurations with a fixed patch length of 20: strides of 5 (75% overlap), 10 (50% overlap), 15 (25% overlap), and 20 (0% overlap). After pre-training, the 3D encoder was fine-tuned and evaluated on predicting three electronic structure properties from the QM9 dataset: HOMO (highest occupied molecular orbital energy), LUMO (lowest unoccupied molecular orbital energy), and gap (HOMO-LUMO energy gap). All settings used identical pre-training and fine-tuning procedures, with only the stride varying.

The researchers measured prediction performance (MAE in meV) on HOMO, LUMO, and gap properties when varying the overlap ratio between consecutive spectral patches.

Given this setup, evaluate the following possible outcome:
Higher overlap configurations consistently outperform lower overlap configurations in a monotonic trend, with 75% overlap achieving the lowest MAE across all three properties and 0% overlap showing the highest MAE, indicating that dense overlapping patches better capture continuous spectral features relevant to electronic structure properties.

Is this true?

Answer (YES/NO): NO